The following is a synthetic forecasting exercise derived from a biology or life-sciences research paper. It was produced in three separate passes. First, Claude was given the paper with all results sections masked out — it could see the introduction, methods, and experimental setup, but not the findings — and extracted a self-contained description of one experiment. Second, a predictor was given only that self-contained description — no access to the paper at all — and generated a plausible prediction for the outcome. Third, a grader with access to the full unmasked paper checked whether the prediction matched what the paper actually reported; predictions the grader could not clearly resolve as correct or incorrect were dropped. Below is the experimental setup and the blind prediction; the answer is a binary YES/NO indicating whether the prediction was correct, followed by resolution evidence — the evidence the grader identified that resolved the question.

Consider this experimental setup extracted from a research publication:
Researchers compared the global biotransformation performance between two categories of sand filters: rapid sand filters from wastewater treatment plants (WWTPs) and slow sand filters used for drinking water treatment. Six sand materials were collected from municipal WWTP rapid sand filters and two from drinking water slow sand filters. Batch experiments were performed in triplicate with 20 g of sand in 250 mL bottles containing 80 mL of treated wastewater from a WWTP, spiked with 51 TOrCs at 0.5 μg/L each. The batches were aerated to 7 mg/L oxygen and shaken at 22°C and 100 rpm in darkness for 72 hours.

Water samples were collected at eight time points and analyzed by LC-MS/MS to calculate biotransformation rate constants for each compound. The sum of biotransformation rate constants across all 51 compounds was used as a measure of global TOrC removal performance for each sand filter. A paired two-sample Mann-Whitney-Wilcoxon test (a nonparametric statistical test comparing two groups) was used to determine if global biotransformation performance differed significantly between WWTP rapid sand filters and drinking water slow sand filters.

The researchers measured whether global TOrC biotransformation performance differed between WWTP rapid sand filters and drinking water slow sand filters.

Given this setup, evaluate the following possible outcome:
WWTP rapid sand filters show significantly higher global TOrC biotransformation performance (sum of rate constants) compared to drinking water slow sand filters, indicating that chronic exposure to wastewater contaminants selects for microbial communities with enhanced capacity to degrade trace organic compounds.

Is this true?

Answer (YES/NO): NO